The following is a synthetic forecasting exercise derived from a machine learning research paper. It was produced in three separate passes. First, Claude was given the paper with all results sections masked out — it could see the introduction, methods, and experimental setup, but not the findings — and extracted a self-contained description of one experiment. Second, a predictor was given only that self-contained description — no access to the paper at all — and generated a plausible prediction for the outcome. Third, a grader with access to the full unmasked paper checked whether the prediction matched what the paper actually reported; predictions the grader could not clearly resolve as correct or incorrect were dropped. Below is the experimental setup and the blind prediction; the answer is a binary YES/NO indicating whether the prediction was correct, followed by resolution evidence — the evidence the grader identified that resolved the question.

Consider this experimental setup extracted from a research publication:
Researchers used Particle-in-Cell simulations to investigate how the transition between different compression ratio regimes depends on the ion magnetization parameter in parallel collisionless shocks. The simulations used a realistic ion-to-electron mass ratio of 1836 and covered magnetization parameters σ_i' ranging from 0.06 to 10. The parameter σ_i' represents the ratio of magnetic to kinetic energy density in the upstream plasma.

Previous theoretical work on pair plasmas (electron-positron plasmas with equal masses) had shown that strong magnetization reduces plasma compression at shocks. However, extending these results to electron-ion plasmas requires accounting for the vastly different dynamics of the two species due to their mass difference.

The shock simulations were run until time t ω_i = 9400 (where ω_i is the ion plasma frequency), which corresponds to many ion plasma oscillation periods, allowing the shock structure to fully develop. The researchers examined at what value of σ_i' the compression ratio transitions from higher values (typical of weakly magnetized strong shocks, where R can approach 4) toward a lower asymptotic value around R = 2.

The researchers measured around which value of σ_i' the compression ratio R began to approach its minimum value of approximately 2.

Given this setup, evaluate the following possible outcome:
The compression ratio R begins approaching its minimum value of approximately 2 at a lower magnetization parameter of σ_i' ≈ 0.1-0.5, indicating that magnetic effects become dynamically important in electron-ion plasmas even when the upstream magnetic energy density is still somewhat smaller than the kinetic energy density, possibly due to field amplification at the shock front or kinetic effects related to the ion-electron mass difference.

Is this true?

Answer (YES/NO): NO